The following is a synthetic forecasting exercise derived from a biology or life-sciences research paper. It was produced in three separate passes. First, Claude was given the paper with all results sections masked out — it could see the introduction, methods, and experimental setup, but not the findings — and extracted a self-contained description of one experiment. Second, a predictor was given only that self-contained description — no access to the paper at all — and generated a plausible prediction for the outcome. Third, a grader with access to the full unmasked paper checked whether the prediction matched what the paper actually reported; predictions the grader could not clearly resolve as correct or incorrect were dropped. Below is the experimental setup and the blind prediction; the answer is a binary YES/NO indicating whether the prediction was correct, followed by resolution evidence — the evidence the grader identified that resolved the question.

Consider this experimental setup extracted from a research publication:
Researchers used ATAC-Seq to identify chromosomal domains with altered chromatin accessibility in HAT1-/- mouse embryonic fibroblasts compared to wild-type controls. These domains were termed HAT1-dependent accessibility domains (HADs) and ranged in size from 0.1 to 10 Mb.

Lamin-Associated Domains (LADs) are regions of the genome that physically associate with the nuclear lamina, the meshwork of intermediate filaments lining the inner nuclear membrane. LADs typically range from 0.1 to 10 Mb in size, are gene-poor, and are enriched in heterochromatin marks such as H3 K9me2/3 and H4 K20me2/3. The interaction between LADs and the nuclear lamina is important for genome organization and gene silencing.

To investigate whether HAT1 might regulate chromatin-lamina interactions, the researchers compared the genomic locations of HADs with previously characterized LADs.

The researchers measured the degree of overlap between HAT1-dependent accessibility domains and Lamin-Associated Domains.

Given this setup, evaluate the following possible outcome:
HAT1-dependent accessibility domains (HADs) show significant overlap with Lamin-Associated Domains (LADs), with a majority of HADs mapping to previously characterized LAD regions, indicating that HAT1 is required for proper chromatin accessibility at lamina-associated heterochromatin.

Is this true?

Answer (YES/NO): YES